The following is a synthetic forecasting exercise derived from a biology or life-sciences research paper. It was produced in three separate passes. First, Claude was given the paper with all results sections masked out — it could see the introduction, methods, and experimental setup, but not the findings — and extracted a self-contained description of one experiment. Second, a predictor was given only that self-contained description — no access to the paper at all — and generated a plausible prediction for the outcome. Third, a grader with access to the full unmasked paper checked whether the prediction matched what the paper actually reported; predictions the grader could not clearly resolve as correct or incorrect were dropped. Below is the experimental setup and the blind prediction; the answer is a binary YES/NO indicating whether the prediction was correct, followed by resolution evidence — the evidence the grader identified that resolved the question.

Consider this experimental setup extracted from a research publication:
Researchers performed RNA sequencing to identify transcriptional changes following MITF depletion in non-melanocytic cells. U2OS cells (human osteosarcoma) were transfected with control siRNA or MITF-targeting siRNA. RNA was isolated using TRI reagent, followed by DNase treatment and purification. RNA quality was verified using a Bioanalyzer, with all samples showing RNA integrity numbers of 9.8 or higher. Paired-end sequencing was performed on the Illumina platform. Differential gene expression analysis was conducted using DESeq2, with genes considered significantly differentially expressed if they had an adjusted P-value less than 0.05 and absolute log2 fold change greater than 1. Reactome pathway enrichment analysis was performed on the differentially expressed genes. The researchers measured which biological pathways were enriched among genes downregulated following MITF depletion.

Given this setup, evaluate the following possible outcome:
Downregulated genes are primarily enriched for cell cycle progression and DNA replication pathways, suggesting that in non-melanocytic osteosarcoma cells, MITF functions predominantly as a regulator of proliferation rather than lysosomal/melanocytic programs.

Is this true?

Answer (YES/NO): NO